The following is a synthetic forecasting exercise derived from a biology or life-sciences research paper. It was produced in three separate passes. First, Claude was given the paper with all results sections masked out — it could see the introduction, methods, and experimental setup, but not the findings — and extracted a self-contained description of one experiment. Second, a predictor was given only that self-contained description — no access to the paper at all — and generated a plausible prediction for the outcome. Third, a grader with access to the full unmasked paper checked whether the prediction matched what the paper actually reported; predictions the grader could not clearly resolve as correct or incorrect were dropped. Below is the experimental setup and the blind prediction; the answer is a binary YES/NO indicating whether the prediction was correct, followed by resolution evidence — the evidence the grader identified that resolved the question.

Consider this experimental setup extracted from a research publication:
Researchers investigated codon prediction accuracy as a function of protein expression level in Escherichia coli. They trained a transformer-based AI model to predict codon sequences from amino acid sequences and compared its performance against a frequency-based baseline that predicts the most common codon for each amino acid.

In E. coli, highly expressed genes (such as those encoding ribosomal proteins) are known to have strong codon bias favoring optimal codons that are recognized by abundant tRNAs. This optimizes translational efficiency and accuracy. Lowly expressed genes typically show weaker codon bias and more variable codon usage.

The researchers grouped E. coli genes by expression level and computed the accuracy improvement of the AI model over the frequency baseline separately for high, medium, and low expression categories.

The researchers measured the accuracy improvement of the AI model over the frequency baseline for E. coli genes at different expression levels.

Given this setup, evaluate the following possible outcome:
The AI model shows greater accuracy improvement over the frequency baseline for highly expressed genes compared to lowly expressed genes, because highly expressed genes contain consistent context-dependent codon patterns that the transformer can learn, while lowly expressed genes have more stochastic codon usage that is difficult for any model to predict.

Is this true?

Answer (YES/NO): YES